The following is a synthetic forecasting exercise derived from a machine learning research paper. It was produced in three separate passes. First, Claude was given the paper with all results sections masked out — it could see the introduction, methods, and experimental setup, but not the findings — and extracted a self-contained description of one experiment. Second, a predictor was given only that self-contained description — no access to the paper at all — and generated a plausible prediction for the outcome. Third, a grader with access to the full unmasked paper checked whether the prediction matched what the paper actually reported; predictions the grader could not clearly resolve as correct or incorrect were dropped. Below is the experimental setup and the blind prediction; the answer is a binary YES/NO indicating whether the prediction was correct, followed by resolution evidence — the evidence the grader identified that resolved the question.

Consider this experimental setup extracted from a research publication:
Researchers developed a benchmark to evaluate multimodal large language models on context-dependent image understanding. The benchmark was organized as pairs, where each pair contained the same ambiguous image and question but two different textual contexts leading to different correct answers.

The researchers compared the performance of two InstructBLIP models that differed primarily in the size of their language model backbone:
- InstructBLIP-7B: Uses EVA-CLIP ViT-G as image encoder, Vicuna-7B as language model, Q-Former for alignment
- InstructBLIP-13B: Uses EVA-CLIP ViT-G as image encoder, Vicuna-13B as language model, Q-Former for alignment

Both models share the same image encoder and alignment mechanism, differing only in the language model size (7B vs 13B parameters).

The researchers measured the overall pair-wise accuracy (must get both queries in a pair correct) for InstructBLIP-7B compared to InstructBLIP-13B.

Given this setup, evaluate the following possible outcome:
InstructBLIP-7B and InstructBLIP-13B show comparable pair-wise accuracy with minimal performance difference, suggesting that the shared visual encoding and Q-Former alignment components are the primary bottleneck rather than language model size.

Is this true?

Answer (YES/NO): NO